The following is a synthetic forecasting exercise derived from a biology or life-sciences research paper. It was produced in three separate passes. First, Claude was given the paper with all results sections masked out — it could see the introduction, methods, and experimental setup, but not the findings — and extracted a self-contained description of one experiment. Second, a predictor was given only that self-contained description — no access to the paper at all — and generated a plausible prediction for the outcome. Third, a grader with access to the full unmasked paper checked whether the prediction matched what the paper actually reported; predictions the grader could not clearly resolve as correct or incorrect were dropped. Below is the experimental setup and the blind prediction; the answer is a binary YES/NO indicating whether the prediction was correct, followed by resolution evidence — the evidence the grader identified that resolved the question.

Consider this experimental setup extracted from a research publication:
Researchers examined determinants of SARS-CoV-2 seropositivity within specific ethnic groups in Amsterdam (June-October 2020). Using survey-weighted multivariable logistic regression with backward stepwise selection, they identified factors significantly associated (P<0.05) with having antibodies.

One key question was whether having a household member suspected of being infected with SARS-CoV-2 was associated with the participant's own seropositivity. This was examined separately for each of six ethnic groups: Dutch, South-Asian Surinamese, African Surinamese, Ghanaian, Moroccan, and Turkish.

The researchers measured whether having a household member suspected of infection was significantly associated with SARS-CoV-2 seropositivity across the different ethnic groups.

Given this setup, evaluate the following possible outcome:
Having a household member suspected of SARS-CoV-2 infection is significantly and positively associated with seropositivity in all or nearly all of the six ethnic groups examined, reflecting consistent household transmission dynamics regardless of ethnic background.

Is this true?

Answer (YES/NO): NO